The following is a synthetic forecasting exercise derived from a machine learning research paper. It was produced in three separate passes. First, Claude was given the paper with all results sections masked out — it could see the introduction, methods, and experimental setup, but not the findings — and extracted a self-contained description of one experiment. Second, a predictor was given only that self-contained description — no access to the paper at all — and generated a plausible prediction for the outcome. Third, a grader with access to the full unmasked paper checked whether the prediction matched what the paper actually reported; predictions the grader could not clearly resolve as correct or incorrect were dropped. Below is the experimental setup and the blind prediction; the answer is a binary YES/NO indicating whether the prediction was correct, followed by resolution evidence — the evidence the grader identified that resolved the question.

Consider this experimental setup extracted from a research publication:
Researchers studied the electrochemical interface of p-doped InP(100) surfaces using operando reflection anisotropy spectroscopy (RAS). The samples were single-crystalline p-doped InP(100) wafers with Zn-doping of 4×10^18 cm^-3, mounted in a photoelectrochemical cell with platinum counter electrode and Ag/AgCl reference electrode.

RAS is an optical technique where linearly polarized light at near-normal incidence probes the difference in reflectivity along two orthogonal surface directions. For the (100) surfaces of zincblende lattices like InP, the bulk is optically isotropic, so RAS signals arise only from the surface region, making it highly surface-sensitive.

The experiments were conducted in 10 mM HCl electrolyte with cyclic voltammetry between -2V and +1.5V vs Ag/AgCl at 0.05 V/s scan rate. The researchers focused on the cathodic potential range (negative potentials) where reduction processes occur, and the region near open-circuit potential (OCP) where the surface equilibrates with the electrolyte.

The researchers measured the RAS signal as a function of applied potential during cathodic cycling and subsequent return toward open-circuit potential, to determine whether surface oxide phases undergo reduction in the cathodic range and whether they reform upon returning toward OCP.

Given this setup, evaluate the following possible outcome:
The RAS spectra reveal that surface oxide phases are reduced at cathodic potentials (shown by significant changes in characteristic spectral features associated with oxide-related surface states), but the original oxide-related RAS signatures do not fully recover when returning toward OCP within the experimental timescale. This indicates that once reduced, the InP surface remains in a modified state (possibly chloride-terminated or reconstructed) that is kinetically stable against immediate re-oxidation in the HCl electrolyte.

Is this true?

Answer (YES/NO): NO